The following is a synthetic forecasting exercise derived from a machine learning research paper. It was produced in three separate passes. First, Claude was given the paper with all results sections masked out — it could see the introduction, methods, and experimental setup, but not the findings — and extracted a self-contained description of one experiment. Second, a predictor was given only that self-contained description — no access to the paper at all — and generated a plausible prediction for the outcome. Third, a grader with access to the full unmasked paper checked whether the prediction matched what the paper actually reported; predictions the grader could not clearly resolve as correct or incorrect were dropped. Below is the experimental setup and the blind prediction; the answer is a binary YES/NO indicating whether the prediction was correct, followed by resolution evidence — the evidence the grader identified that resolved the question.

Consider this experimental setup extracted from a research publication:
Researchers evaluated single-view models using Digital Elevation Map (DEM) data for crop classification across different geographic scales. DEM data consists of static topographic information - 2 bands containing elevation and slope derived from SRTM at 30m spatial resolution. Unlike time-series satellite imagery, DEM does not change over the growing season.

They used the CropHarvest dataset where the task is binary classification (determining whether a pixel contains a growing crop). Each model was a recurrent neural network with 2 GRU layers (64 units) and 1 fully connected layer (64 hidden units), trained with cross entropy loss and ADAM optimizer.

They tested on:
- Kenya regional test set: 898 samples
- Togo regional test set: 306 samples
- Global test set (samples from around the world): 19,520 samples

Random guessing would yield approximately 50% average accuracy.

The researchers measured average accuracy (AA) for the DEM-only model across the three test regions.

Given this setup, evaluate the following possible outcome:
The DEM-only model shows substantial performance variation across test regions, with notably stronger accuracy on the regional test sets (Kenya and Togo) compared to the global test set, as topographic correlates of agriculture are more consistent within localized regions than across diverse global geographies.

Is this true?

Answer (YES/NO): NO